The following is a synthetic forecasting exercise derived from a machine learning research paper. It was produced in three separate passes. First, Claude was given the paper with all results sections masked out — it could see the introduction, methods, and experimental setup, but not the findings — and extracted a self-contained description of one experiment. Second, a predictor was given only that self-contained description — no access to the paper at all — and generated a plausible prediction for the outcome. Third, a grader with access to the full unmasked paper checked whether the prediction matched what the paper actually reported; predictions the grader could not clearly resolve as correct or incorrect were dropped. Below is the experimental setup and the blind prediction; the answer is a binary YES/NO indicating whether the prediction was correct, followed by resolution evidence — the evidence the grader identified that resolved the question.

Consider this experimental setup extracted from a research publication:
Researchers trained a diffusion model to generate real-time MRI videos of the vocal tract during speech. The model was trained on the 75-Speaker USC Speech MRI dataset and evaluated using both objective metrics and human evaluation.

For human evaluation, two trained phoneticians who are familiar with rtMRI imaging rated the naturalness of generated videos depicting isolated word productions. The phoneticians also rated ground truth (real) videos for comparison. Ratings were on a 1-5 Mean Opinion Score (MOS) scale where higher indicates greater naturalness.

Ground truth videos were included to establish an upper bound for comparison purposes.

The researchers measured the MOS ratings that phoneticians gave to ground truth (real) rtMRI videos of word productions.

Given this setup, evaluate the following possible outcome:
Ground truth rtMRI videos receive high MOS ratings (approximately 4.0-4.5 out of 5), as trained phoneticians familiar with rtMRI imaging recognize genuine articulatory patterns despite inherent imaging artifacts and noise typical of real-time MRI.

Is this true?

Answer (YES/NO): NO